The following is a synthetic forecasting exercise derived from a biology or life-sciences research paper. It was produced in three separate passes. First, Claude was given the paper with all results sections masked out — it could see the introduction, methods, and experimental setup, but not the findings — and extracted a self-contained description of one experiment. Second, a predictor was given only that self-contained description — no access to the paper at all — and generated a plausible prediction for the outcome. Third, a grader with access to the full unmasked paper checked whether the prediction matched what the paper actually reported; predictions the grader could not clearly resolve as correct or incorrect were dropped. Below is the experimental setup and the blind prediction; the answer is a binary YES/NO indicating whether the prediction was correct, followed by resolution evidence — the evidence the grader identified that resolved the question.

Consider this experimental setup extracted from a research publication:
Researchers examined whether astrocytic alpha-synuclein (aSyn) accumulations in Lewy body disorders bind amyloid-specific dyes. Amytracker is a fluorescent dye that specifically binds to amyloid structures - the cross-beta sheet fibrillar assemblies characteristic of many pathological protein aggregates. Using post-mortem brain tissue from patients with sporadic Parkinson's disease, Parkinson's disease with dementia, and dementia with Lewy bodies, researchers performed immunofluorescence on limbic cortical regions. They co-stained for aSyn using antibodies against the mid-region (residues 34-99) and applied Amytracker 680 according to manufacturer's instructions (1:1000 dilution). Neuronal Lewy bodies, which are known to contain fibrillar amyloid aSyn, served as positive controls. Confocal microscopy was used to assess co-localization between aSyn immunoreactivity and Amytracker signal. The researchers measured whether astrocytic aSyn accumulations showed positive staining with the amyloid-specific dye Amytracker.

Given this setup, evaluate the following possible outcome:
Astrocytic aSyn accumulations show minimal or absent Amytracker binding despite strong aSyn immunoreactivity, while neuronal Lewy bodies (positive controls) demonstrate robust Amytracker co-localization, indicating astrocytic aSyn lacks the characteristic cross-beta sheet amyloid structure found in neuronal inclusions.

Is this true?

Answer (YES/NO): NO